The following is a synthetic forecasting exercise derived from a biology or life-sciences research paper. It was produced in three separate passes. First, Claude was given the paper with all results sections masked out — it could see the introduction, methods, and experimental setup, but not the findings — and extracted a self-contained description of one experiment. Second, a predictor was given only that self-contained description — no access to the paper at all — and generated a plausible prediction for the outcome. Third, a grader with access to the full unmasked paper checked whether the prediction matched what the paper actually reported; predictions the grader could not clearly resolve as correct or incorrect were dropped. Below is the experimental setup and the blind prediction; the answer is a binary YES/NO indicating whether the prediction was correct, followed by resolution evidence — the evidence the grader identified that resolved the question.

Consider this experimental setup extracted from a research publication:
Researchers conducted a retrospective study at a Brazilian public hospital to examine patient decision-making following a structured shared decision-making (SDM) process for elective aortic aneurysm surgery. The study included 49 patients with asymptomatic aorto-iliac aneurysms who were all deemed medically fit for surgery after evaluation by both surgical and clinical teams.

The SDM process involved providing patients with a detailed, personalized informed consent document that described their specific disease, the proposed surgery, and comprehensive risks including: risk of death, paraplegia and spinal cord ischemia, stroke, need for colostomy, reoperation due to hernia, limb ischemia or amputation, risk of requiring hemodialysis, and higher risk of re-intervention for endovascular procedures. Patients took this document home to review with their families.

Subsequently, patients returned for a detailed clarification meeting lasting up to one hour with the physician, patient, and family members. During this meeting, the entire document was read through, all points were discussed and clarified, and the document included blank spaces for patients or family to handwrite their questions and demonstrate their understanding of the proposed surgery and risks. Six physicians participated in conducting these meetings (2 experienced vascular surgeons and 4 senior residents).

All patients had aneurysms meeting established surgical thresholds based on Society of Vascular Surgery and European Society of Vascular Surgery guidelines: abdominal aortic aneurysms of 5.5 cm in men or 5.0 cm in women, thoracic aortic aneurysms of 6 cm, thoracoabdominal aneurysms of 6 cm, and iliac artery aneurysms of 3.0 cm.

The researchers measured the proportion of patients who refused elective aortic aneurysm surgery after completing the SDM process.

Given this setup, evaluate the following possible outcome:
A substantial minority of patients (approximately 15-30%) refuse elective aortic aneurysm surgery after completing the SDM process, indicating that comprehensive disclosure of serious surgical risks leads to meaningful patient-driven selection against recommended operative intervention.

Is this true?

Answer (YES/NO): YES